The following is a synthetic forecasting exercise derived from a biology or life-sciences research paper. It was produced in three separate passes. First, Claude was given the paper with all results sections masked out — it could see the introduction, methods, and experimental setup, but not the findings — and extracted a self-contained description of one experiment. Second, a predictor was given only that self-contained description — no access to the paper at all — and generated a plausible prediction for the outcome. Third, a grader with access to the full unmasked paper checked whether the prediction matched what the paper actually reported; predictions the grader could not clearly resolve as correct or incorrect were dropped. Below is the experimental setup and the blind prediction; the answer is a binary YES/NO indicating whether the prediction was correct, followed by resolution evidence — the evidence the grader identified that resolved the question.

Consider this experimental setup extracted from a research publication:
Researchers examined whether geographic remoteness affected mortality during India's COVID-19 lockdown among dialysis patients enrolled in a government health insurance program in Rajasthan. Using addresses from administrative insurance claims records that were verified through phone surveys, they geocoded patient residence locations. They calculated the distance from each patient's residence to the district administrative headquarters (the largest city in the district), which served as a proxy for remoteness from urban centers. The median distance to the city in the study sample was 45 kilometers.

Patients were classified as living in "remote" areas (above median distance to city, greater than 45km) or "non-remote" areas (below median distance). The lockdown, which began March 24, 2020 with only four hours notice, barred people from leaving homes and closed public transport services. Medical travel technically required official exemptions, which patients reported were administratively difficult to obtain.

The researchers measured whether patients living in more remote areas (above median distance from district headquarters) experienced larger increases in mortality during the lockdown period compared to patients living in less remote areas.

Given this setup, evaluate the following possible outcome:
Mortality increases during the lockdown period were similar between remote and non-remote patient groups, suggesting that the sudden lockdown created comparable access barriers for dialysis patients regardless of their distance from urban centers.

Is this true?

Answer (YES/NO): NO